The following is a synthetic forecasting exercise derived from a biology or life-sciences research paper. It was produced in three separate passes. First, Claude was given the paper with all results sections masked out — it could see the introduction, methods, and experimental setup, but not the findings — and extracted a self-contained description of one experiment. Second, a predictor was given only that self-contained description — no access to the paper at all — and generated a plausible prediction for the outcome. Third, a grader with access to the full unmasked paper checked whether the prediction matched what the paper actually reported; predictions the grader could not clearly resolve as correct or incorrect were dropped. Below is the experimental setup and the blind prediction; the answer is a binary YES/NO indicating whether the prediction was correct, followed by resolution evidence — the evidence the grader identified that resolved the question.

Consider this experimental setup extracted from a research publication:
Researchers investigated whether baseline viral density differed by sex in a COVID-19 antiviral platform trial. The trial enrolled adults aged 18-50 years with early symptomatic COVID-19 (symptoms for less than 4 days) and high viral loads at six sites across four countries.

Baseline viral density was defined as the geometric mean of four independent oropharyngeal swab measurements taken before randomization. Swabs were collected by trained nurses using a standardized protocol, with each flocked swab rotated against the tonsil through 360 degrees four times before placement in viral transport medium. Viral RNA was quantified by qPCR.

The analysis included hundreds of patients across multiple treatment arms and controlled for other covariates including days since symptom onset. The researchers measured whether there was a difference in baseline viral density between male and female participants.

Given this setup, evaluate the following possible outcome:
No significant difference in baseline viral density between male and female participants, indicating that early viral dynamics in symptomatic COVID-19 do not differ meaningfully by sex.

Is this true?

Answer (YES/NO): NO